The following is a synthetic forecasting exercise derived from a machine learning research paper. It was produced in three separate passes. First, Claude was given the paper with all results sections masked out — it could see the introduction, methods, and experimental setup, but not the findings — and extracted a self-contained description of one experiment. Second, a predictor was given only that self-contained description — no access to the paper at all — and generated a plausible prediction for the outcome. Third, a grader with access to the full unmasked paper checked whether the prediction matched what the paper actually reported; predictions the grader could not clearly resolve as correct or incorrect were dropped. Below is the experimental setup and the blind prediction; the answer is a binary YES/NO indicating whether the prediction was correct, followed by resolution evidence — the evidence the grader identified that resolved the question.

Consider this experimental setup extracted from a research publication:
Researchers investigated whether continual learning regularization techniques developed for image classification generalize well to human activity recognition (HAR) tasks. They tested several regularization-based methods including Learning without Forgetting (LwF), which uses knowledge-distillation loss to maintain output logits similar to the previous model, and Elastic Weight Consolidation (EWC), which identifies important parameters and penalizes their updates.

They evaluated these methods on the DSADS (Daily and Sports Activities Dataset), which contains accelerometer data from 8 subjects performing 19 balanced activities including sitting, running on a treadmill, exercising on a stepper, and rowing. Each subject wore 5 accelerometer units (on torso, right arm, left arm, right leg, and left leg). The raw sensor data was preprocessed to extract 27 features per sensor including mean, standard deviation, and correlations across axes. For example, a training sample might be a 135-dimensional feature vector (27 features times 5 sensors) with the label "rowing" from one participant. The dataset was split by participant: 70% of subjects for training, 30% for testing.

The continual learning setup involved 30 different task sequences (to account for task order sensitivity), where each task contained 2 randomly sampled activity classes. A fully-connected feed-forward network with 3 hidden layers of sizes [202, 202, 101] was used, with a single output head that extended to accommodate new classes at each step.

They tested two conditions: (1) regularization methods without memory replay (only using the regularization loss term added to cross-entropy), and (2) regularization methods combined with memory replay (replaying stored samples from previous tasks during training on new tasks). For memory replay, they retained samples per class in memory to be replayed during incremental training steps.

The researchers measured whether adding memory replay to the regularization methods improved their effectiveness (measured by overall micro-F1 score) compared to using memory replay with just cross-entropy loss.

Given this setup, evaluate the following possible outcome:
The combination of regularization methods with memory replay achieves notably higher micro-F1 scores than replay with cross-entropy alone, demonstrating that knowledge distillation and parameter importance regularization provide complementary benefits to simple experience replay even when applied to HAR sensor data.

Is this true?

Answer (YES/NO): NO